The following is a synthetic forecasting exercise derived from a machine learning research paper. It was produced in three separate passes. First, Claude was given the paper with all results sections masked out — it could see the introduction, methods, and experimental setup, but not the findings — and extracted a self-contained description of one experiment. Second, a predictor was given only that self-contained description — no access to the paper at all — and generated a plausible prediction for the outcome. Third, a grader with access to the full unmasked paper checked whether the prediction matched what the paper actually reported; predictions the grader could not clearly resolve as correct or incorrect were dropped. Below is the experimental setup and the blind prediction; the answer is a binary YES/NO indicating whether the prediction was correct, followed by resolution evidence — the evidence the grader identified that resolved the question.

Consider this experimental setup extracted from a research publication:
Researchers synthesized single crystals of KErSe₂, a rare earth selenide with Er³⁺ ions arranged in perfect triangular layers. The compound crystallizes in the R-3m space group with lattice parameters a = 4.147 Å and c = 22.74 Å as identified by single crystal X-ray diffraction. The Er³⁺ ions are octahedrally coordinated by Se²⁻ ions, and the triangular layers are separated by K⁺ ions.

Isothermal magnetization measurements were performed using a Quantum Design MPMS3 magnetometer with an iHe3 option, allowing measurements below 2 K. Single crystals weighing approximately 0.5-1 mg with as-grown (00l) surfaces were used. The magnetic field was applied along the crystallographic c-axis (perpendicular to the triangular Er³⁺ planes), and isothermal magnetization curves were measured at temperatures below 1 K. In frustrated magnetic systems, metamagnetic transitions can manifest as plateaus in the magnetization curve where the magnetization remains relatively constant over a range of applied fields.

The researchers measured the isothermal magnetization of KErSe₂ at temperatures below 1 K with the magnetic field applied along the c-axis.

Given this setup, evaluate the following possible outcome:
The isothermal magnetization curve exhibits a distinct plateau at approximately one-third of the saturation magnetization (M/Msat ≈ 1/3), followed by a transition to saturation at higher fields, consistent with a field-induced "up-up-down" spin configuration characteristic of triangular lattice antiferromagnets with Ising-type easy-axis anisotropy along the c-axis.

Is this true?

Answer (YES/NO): NO